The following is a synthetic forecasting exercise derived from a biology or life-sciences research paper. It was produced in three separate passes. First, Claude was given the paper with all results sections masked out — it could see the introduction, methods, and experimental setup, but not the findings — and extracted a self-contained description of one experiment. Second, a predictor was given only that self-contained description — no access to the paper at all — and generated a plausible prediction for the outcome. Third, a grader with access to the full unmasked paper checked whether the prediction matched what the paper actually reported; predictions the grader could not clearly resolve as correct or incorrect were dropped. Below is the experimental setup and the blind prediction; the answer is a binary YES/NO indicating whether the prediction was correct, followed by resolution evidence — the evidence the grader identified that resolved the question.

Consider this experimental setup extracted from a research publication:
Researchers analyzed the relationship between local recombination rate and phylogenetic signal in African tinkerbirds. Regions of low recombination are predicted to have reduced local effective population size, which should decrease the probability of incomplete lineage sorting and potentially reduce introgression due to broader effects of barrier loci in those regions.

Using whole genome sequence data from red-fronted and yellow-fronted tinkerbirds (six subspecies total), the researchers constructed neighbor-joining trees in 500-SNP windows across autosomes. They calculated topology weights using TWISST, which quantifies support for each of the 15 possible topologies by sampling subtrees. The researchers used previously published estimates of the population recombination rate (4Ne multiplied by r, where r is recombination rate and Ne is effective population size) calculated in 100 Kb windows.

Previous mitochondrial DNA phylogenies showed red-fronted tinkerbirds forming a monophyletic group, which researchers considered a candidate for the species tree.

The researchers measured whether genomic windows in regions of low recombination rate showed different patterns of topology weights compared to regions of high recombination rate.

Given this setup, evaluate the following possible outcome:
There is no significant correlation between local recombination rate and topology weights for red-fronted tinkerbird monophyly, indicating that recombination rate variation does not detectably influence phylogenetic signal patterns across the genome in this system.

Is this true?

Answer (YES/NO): NO